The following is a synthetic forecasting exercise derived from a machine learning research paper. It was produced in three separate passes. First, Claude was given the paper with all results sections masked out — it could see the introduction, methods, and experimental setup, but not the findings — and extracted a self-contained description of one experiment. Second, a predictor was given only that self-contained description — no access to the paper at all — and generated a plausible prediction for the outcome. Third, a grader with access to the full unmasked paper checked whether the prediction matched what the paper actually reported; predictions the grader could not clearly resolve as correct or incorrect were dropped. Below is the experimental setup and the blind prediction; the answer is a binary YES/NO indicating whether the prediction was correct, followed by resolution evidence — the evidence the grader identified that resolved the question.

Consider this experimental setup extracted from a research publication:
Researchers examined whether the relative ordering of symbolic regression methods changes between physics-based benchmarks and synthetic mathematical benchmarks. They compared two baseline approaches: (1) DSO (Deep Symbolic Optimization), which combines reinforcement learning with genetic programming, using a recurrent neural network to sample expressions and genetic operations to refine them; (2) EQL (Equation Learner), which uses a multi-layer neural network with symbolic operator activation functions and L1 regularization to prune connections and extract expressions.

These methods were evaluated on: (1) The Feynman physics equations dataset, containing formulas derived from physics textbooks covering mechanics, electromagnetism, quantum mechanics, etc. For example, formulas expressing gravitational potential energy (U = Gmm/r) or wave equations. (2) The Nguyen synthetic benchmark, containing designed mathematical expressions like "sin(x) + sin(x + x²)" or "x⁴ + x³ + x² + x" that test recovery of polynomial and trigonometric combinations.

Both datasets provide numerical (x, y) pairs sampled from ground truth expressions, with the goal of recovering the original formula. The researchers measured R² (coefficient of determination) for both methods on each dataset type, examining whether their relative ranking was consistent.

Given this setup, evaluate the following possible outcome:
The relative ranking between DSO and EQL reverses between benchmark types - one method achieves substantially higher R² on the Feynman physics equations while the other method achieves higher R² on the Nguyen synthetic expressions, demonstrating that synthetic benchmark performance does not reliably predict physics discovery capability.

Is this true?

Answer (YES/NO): NO